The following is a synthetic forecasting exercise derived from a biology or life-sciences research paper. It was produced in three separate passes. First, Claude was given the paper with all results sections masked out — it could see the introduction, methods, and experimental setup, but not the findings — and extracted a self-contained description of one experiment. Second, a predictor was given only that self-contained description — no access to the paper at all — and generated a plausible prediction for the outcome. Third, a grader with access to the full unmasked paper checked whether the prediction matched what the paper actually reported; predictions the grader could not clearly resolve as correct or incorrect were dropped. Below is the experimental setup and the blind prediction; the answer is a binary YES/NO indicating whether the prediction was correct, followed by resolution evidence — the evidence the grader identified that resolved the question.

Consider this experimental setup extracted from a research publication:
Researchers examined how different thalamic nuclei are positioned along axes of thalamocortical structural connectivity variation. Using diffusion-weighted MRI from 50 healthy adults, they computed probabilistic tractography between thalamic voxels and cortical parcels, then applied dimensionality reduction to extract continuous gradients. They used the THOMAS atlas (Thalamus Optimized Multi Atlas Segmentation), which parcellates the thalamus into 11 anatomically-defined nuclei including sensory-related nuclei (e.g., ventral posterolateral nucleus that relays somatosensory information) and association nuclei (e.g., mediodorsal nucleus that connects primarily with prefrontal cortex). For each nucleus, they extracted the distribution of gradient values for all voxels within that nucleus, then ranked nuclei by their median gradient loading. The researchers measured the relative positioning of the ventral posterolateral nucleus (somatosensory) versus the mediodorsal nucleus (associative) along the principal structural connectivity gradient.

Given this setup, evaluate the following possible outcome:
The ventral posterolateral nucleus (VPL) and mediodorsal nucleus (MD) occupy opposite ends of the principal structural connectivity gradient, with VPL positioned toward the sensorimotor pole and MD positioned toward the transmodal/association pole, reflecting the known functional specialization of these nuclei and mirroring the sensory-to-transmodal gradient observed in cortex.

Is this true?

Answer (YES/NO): YES